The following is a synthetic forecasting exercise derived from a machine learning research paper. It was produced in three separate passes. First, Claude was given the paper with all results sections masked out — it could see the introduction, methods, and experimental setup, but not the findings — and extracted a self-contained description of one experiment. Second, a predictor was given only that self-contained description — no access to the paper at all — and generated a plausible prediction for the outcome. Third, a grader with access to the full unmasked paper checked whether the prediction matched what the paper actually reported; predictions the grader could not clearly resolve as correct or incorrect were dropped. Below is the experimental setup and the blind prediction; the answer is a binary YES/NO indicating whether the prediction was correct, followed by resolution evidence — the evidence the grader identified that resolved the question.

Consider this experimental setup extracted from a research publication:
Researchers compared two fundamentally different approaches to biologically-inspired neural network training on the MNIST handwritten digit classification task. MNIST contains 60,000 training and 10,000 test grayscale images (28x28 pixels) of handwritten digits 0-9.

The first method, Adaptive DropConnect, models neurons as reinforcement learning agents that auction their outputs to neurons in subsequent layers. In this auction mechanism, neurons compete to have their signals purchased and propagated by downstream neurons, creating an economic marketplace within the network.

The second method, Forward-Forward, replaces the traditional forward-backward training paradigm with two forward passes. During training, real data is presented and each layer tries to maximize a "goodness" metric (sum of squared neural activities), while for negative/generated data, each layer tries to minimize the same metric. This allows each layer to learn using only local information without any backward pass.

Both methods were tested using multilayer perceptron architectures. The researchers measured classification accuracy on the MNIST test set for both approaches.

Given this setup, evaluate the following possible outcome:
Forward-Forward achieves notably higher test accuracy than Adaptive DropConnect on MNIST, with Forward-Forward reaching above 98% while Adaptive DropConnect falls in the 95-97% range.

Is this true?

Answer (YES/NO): NO